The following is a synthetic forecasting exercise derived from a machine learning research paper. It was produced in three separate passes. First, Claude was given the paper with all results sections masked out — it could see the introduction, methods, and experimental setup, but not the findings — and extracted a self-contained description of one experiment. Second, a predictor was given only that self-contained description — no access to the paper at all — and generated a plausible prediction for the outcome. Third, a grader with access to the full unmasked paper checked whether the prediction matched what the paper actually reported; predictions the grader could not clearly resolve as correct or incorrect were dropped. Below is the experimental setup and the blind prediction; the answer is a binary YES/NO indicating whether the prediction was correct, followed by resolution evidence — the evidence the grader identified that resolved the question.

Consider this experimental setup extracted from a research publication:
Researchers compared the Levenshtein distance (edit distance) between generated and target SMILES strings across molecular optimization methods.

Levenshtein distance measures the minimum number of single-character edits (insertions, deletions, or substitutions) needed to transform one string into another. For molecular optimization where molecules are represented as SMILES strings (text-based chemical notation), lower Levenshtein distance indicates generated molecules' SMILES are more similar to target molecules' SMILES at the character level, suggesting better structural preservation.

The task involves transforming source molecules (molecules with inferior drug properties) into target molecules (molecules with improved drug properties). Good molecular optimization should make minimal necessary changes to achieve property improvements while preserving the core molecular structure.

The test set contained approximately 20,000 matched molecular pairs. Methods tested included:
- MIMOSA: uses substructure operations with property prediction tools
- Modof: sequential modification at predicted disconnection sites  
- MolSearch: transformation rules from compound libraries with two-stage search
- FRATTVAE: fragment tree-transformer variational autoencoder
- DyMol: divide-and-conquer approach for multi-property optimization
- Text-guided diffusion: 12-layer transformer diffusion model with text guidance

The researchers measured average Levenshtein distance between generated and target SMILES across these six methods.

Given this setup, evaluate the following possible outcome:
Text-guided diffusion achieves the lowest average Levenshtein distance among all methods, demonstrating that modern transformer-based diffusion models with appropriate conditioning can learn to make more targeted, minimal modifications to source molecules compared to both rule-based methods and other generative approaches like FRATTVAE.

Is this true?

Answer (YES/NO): YES